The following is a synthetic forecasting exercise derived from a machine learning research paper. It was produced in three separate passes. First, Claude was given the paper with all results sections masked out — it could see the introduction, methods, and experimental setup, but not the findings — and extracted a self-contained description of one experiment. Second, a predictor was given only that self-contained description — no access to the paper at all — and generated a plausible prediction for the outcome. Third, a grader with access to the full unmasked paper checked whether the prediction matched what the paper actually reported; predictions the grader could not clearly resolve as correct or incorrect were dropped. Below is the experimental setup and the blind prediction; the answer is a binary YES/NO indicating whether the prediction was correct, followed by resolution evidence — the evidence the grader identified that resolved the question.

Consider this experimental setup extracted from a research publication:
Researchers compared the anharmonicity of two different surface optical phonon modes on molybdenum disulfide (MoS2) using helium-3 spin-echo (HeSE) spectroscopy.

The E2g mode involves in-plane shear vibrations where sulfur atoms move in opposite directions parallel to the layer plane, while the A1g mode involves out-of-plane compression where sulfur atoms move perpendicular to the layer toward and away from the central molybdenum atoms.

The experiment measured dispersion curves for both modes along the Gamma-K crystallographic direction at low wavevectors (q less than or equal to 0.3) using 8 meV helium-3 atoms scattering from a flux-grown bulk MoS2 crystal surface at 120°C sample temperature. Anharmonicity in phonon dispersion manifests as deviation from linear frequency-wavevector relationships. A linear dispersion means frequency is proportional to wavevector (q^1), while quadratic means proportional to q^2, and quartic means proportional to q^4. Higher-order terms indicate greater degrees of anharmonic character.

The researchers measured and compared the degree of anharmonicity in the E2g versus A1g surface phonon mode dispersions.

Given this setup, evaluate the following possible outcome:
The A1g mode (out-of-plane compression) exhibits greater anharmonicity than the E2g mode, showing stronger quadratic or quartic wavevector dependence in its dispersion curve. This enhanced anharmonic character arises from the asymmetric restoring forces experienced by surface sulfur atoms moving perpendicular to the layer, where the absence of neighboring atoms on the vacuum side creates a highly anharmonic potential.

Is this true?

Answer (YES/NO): NO